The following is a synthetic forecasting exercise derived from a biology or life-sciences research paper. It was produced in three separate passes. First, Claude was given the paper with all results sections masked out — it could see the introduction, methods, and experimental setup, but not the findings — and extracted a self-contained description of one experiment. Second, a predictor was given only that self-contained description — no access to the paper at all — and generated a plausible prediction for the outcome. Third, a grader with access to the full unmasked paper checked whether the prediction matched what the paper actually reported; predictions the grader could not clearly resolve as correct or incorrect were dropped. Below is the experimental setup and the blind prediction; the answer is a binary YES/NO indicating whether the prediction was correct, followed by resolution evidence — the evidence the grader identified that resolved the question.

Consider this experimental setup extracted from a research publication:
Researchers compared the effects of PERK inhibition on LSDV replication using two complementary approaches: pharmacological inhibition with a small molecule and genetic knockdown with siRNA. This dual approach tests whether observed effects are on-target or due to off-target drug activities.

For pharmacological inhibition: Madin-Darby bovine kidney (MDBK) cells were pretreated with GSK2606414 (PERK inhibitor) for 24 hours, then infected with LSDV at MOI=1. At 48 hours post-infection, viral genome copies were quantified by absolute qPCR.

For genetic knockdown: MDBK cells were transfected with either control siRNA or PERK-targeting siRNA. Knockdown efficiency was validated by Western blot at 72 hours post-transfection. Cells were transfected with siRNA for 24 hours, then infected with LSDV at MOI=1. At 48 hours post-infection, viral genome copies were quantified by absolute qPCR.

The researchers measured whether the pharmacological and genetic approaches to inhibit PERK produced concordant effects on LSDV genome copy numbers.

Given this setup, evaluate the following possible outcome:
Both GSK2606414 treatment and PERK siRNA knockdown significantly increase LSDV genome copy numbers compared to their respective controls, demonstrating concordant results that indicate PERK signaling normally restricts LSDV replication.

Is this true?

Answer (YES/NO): NO